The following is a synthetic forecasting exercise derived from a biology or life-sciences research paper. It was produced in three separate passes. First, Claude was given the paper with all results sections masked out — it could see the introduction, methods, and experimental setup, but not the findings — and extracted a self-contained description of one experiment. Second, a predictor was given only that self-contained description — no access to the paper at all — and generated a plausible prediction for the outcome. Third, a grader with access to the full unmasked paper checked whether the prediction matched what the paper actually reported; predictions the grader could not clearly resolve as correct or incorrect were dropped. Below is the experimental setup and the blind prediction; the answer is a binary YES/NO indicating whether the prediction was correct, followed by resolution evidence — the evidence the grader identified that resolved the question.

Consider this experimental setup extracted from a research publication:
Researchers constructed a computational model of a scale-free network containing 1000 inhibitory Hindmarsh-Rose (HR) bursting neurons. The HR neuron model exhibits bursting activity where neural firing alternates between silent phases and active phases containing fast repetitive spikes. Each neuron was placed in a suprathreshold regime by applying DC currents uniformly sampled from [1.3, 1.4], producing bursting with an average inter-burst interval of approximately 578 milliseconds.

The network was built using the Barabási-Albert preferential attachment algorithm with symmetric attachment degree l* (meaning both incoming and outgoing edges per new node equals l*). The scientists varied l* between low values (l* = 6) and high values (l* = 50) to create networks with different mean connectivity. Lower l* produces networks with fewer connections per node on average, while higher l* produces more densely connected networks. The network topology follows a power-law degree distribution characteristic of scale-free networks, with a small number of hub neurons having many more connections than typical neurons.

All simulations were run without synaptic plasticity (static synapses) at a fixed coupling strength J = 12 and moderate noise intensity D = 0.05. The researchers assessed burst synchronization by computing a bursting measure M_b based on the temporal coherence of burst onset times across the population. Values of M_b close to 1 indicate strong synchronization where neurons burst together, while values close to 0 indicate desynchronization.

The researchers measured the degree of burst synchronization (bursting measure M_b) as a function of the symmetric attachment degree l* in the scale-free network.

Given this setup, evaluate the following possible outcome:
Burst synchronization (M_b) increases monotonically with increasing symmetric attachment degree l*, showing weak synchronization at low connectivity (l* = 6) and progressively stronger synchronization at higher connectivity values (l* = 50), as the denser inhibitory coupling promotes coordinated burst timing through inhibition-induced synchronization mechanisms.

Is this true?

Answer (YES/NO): YES